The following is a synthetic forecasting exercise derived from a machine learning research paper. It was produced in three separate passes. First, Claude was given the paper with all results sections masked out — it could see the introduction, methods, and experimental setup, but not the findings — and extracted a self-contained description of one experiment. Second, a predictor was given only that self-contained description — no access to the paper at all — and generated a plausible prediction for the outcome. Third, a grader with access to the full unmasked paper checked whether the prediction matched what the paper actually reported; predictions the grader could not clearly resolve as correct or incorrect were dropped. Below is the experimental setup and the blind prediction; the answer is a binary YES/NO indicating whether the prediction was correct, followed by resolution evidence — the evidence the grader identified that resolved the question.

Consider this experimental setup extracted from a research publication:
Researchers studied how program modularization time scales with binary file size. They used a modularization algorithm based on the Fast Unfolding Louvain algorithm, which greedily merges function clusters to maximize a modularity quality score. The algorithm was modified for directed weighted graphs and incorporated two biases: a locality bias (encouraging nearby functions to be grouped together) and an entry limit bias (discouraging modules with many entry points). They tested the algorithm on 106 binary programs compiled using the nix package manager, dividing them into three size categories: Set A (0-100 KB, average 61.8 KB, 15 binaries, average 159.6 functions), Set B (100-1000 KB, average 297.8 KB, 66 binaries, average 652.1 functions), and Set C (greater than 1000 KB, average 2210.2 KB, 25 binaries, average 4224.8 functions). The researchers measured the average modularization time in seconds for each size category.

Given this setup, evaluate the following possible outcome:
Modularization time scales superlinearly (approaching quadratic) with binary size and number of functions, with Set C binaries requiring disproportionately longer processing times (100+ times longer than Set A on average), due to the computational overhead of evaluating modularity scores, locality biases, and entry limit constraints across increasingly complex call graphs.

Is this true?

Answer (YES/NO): YES